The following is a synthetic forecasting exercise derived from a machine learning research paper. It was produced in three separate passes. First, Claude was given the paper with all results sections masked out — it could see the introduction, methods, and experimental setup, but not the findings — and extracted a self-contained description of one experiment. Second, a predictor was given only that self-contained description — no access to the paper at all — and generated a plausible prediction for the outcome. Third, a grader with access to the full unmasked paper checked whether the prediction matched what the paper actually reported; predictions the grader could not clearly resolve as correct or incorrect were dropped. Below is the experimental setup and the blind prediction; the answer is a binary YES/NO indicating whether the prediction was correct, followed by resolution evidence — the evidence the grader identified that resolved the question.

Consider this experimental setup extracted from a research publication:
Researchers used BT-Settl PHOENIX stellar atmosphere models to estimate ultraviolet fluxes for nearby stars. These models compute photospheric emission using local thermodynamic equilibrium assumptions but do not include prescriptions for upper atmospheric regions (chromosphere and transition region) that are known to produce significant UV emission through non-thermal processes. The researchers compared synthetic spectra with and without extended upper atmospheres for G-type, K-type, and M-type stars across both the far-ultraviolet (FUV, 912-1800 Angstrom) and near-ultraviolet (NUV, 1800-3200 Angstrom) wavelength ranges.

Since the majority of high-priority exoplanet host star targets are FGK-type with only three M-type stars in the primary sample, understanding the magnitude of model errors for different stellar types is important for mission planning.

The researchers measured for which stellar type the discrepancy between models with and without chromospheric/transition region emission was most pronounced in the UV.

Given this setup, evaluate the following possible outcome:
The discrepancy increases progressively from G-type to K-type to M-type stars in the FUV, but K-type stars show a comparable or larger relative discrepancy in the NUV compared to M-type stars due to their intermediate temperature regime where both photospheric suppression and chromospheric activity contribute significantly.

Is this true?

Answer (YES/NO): NO